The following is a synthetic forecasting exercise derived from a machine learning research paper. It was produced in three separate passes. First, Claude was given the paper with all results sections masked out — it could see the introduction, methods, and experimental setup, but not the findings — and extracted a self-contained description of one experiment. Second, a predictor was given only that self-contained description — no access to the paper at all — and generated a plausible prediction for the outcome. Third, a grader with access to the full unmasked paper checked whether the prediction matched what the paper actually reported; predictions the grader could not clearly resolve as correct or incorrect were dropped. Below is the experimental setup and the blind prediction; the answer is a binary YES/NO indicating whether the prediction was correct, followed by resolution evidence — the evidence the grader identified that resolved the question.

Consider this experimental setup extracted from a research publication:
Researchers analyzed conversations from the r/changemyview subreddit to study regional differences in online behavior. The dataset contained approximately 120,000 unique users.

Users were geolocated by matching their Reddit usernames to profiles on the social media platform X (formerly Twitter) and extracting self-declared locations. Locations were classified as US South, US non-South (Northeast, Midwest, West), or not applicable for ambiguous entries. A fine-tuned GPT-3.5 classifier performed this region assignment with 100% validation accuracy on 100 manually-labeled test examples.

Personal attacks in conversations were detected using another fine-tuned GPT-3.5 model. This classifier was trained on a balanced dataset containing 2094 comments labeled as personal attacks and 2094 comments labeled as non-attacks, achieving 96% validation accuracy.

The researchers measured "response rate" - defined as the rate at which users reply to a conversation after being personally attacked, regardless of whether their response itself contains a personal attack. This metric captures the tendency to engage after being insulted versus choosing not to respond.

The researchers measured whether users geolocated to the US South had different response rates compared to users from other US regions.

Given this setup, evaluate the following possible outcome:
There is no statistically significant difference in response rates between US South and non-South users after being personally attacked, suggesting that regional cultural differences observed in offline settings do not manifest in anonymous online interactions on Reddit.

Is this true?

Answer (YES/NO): NO